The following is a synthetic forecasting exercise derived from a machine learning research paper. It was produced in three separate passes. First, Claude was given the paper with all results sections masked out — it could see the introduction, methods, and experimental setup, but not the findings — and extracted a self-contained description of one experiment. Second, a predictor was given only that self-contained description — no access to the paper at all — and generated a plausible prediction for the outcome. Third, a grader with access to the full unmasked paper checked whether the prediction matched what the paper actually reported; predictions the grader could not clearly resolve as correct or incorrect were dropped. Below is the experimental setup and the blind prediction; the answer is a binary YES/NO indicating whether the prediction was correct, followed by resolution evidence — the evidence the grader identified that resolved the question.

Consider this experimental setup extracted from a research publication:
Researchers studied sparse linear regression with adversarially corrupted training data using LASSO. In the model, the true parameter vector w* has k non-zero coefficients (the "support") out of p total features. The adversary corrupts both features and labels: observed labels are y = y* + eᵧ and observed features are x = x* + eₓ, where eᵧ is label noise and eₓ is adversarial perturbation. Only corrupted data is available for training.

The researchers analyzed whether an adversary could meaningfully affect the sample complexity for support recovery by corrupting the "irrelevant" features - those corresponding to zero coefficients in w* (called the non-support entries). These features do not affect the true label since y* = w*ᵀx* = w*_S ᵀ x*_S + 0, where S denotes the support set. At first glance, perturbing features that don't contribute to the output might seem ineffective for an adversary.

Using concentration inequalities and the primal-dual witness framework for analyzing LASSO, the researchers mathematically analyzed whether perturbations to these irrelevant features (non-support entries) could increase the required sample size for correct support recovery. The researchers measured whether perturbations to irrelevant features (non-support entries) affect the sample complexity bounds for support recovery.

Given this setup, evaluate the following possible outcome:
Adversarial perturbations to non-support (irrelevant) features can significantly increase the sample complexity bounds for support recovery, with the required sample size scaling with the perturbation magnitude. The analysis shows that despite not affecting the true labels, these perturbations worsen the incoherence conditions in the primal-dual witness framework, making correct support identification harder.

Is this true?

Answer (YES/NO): YES